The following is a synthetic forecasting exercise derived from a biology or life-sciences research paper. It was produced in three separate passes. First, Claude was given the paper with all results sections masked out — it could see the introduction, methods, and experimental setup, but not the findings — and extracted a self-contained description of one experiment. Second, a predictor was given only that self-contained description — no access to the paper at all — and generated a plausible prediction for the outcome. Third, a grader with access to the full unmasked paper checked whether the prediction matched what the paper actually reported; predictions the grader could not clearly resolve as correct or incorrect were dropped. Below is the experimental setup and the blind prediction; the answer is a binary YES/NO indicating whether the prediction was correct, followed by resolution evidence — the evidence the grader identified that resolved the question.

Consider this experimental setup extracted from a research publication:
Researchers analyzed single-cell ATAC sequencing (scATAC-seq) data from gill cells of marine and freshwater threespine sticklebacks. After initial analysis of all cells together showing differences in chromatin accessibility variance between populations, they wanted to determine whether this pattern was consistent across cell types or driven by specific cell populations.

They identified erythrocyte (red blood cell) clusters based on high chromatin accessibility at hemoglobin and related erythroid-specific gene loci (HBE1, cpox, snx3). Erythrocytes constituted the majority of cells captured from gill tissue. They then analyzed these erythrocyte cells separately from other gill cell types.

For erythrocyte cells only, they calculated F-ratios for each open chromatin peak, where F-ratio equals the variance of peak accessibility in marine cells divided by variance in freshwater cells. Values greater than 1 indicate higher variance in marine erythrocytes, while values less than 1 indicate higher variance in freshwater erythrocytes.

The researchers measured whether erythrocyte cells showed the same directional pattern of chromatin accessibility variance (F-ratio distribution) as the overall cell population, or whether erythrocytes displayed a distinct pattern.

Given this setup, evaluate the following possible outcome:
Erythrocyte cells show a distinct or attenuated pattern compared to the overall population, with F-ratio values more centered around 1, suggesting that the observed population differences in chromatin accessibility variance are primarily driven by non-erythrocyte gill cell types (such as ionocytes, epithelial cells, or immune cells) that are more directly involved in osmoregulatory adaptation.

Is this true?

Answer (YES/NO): NO